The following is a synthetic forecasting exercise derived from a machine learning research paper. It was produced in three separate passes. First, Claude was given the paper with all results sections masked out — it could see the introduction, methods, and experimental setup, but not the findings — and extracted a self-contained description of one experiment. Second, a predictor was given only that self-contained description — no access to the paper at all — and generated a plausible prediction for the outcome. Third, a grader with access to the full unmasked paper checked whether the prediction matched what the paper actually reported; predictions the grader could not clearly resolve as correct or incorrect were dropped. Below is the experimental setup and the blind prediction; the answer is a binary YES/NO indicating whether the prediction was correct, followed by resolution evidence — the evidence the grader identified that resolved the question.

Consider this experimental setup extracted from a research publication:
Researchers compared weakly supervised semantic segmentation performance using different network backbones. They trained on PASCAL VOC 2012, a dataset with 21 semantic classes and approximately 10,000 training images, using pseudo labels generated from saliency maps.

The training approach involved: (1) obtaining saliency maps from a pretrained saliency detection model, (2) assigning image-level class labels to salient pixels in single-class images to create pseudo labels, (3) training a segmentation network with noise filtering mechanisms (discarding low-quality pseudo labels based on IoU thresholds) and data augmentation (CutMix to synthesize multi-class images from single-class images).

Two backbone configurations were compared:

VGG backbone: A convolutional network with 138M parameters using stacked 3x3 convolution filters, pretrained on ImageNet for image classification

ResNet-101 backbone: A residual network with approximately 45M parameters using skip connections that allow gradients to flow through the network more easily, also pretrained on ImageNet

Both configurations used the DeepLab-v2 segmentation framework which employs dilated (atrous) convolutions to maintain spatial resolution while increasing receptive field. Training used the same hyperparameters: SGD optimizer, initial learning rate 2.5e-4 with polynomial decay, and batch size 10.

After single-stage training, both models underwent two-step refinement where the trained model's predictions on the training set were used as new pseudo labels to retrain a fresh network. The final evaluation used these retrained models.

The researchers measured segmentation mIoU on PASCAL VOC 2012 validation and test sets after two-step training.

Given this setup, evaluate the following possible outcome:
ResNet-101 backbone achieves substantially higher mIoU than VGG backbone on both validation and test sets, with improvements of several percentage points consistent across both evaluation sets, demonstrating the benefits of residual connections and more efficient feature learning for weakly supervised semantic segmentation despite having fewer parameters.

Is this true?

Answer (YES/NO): NO